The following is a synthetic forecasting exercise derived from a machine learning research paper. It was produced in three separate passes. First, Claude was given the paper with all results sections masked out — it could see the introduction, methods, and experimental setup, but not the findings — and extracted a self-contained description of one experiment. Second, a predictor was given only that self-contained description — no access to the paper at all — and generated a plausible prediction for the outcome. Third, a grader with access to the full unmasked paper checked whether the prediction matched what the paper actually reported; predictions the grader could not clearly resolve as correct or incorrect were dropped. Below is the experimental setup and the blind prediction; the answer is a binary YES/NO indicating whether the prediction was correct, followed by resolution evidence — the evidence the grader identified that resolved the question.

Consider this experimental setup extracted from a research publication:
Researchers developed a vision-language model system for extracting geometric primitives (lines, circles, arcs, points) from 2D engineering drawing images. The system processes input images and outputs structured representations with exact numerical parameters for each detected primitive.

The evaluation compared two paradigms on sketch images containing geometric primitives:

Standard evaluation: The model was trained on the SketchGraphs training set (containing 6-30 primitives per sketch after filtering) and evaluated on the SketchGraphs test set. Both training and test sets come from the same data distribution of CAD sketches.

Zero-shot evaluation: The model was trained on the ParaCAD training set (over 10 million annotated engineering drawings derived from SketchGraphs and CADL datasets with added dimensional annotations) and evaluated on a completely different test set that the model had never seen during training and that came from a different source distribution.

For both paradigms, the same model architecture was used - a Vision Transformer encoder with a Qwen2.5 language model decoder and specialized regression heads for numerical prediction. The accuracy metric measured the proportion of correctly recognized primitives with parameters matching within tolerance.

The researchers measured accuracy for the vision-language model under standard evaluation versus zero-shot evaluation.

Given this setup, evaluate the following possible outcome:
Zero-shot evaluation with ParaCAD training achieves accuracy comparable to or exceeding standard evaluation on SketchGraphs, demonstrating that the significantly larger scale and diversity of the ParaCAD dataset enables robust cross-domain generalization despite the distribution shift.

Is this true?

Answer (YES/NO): NO